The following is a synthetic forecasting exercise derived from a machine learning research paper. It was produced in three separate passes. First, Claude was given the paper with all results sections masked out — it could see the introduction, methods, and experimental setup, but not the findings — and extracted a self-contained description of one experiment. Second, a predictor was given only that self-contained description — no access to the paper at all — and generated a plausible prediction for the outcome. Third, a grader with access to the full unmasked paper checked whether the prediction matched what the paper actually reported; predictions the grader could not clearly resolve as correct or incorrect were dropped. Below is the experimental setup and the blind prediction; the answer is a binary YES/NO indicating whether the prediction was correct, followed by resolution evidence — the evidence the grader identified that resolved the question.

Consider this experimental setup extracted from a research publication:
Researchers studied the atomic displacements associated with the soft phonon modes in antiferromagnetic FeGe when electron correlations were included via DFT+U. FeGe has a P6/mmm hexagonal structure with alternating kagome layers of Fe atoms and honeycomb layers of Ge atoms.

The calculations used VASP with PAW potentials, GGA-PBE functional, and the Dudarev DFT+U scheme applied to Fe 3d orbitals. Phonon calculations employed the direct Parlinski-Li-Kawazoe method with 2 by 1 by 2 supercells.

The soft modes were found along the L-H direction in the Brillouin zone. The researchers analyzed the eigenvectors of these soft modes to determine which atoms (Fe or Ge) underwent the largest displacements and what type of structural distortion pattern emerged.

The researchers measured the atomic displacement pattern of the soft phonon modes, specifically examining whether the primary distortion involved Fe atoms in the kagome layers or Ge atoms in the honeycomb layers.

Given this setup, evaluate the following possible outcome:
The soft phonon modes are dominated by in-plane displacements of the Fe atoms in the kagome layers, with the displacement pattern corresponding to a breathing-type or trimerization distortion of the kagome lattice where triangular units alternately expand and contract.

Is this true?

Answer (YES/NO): NO